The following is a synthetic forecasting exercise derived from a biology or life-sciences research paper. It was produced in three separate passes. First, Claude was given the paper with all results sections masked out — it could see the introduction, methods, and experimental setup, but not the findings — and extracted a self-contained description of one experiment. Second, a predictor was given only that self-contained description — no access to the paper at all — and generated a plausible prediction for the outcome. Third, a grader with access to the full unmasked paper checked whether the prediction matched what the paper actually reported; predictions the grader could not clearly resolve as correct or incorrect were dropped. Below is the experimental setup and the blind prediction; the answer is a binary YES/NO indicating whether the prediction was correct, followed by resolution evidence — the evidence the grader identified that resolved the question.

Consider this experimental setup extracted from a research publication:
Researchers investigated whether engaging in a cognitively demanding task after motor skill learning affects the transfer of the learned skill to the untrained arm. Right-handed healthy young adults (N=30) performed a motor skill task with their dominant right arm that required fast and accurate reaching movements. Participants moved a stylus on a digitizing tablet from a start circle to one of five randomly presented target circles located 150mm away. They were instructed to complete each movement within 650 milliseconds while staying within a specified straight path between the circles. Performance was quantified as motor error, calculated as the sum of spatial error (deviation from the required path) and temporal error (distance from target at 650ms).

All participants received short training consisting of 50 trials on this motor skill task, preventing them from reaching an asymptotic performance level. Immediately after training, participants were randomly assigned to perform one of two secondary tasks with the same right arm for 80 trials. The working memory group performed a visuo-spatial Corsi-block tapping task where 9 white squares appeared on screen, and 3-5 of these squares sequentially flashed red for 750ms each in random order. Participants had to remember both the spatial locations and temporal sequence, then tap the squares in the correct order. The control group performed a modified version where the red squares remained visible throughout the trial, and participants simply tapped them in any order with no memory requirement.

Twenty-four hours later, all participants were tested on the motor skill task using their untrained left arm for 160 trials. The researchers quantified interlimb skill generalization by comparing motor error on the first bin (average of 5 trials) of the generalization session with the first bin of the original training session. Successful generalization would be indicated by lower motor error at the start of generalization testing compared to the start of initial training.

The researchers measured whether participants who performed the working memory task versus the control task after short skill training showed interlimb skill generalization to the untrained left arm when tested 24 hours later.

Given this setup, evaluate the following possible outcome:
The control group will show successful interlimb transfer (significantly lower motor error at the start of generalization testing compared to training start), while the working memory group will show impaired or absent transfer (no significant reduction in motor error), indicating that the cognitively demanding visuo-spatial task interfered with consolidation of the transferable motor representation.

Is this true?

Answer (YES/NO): YES